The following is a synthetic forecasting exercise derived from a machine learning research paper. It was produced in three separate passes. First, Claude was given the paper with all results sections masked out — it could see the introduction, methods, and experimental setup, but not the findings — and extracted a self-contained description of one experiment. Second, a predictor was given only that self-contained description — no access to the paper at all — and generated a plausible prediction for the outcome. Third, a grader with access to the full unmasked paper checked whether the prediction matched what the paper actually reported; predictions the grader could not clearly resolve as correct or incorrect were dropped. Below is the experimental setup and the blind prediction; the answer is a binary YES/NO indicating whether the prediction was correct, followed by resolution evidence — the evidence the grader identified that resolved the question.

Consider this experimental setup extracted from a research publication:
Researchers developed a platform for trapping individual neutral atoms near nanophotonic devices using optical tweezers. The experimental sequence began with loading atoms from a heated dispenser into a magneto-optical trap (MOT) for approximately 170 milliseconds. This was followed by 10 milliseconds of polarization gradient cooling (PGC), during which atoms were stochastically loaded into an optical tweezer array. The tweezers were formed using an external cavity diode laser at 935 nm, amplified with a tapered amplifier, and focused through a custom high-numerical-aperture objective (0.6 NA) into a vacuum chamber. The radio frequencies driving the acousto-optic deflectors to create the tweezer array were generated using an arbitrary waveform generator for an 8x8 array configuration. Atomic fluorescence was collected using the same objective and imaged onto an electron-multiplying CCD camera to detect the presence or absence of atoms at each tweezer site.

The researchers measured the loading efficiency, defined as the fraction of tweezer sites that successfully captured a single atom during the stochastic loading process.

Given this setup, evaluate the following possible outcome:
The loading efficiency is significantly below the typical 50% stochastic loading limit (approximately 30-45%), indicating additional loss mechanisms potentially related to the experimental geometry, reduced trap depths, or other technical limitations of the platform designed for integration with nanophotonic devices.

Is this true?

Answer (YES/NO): NO